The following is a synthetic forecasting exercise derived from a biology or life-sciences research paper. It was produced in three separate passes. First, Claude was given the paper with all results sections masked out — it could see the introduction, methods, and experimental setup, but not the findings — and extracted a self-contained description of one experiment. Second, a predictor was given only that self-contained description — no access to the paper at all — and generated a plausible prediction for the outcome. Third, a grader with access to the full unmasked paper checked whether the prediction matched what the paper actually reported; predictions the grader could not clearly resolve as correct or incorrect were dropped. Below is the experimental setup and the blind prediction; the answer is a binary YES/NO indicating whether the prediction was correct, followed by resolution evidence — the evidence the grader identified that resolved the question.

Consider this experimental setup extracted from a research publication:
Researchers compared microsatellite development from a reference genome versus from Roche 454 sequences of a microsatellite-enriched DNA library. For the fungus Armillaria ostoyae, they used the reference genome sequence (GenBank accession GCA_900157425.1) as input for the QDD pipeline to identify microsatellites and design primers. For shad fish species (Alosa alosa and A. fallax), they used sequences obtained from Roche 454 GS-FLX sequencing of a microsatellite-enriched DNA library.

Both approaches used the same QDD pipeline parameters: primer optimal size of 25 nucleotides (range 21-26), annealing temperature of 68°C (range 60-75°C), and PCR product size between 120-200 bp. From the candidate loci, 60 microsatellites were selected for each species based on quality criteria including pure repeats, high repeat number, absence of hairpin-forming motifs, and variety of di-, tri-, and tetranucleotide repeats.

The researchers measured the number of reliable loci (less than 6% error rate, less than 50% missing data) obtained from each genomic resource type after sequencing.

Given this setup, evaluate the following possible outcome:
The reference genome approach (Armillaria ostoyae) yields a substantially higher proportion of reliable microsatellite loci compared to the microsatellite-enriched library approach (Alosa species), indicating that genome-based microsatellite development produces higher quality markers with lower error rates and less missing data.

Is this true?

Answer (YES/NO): NO